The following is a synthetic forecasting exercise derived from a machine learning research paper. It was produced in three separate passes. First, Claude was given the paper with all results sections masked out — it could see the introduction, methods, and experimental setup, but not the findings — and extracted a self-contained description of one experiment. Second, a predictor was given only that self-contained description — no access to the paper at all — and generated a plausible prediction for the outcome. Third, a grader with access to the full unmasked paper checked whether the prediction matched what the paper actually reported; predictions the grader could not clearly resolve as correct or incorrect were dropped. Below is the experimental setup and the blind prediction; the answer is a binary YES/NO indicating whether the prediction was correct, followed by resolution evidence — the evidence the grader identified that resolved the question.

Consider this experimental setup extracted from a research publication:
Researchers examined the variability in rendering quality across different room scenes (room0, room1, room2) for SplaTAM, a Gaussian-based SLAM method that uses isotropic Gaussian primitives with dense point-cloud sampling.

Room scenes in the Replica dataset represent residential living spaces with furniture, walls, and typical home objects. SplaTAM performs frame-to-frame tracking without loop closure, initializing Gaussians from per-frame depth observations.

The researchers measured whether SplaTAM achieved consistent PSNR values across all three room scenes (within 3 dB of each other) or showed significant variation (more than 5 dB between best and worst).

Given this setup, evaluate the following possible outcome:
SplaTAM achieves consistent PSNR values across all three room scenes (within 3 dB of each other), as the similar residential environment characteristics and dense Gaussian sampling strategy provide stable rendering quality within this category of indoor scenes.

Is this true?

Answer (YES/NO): YES